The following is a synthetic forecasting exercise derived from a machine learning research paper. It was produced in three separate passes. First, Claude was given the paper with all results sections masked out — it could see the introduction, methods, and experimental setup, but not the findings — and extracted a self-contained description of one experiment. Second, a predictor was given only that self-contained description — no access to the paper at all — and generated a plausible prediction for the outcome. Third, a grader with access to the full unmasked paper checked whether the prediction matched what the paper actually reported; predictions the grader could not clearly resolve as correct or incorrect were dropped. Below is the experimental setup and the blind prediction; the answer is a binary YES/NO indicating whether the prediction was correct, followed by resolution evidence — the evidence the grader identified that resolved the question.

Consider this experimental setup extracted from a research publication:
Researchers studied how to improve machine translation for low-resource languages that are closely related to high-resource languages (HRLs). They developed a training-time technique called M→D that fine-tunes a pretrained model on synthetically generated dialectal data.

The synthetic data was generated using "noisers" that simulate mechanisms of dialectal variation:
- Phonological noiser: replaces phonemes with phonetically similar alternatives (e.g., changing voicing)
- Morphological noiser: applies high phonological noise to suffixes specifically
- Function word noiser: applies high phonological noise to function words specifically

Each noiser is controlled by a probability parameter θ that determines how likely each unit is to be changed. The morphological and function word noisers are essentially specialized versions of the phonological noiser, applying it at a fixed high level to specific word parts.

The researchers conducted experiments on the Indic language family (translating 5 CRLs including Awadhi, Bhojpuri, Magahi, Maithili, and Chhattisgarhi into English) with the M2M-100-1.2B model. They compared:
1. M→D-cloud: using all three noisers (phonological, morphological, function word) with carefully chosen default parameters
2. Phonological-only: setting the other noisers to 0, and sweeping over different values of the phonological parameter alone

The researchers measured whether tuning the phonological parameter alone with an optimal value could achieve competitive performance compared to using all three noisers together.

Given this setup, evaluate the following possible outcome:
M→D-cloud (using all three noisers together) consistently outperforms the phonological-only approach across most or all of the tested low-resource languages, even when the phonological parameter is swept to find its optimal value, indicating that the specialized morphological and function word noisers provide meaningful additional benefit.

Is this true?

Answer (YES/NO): NO